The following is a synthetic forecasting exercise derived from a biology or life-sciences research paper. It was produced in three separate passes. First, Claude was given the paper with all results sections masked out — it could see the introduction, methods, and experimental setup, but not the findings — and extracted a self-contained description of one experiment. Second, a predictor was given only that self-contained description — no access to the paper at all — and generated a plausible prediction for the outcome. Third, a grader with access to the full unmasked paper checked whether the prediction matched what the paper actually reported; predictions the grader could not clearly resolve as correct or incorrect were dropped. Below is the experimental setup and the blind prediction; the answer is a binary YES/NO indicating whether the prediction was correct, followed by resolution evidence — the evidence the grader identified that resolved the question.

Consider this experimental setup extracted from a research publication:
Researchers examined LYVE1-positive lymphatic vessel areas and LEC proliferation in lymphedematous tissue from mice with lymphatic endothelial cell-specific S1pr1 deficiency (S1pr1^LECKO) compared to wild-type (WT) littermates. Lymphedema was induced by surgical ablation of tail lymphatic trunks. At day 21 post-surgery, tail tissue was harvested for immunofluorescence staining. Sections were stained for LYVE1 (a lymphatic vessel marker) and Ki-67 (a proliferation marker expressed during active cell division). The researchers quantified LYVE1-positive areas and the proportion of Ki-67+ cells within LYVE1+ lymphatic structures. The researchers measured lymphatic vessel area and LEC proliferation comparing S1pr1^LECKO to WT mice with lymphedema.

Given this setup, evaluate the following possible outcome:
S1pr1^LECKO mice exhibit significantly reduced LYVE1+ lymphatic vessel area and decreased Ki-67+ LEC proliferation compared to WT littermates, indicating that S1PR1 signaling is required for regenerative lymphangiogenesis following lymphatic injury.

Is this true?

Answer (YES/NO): NO